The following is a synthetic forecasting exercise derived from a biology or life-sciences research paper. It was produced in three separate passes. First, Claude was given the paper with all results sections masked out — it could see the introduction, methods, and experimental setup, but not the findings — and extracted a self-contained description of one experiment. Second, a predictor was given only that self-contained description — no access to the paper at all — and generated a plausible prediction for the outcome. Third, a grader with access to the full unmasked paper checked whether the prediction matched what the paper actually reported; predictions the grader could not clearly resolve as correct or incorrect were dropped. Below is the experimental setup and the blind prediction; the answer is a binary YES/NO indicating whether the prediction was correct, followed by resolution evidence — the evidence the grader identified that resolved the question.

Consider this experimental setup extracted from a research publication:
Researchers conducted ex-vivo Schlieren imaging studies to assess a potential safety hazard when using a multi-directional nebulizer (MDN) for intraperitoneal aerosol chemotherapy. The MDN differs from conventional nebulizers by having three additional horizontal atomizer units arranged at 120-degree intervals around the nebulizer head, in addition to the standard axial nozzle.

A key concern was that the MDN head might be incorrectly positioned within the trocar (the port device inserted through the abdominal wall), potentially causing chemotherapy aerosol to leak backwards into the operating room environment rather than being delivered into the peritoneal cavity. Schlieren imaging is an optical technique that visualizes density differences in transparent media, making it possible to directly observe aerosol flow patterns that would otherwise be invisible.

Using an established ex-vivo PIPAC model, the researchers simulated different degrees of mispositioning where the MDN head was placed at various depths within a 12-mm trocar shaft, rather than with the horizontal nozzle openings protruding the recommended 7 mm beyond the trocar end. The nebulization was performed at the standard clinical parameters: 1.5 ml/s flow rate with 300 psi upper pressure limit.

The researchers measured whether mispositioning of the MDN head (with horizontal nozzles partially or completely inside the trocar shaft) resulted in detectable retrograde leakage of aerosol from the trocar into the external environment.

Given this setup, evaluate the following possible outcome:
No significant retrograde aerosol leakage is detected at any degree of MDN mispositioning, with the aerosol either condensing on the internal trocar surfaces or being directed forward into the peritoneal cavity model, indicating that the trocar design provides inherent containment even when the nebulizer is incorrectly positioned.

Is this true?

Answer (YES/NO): NO